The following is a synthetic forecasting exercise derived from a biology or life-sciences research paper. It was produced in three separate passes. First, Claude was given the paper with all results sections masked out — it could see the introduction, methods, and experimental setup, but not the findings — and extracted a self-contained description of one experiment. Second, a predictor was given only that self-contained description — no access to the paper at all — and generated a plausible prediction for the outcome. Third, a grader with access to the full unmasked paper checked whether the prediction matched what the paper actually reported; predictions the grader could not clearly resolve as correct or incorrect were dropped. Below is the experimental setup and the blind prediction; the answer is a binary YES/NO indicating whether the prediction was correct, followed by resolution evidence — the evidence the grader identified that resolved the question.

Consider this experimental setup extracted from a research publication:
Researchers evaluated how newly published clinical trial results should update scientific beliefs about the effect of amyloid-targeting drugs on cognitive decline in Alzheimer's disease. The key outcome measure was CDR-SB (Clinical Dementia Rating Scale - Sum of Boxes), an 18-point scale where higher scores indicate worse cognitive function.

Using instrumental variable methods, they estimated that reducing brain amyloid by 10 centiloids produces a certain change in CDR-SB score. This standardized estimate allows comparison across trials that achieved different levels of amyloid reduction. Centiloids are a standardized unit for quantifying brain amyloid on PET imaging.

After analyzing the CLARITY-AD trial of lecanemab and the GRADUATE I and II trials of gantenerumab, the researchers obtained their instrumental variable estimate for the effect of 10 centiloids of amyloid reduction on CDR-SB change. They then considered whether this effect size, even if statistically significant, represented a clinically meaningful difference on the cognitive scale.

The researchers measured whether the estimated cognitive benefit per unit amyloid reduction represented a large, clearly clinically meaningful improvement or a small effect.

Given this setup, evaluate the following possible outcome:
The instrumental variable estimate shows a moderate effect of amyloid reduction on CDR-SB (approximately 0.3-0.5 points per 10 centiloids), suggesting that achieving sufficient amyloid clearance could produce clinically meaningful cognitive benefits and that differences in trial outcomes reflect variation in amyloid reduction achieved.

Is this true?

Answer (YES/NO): NO